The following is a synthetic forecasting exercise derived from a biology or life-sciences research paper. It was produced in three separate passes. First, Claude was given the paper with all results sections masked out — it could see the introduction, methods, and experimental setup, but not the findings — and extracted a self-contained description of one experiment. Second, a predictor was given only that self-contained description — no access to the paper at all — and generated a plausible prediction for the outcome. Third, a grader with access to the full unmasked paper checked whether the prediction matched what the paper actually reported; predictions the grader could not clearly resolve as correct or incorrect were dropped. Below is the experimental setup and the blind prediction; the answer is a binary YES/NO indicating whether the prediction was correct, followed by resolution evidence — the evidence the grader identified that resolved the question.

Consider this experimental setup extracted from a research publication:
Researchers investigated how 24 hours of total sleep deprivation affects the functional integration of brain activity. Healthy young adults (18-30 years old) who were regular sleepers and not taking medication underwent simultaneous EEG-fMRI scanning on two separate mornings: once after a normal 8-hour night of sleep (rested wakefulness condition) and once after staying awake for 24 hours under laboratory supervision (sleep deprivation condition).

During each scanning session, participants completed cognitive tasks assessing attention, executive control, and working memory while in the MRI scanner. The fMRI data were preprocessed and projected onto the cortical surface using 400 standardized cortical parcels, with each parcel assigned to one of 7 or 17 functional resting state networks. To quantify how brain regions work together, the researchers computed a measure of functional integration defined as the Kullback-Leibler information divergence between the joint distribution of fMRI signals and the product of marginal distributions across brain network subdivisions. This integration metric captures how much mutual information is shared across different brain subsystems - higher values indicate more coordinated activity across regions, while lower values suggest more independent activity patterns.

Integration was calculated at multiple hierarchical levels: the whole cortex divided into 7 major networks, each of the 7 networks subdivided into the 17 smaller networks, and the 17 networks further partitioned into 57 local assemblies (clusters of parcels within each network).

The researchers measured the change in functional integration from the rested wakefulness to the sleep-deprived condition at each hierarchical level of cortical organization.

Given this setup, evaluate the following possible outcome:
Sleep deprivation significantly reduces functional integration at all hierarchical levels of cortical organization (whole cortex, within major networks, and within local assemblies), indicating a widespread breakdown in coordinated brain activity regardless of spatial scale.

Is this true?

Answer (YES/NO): NO